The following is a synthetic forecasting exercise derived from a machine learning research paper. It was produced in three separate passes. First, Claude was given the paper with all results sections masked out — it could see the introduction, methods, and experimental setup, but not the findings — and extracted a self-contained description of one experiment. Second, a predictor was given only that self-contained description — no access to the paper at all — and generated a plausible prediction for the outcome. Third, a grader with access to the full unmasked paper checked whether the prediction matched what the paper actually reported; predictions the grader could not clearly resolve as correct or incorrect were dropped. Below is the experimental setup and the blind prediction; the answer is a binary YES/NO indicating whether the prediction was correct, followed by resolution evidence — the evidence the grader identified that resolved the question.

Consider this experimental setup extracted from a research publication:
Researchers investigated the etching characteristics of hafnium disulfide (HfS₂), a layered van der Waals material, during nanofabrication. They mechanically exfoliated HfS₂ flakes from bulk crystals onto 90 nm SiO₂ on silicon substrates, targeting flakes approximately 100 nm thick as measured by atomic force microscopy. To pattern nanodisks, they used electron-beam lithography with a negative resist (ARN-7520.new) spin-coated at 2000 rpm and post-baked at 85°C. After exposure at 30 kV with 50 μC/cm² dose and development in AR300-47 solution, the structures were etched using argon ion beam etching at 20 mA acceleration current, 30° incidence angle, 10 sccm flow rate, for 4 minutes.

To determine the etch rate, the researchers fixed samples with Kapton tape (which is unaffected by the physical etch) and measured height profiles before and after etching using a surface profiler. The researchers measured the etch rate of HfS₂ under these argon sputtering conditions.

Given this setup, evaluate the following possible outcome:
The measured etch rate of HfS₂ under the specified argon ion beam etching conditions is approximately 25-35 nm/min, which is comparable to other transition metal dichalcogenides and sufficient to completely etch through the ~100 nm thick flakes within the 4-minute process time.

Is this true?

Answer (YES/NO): YES